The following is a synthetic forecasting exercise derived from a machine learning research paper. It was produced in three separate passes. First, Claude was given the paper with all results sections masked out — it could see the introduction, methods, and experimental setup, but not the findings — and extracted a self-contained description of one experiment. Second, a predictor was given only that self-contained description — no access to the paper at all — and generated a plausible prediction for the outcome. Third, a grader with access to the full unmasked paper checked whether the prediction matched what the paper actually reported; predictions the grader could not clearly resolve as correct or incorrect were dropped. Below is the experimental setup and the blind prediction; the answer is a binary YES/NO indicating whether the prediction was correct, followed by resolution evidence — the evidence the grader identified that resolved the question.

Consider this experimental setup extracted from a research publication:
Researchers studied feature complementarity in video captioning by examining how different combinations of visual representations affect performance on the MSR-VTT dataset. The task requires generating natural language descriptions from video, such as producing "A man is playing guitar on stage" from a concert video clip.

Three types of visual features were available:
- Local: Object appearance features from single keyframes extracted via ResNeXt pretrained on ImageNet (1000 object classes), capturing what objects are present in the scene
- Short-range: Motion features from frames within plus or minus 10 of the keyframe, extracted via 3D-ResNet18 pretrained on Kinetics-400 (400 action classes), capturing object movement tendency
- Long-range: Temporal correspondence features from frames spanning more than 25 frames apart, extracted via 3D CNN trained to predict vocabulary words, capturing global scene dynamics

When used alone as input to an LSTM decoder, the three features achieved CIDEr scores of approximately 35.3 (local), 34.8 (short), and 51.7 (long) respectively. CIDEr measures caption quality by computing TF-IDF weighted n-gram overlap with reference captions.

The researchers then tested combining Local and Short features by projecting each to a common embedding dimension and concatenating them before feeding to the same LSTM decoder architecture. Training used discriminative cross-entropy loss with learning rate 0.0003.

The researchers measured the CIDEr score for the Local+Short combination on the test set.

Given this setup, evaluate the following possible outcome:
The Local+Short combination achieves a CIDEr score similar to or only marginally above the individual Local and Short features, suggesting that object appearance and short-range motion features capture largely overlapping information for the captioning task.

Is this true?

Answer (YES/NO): NO